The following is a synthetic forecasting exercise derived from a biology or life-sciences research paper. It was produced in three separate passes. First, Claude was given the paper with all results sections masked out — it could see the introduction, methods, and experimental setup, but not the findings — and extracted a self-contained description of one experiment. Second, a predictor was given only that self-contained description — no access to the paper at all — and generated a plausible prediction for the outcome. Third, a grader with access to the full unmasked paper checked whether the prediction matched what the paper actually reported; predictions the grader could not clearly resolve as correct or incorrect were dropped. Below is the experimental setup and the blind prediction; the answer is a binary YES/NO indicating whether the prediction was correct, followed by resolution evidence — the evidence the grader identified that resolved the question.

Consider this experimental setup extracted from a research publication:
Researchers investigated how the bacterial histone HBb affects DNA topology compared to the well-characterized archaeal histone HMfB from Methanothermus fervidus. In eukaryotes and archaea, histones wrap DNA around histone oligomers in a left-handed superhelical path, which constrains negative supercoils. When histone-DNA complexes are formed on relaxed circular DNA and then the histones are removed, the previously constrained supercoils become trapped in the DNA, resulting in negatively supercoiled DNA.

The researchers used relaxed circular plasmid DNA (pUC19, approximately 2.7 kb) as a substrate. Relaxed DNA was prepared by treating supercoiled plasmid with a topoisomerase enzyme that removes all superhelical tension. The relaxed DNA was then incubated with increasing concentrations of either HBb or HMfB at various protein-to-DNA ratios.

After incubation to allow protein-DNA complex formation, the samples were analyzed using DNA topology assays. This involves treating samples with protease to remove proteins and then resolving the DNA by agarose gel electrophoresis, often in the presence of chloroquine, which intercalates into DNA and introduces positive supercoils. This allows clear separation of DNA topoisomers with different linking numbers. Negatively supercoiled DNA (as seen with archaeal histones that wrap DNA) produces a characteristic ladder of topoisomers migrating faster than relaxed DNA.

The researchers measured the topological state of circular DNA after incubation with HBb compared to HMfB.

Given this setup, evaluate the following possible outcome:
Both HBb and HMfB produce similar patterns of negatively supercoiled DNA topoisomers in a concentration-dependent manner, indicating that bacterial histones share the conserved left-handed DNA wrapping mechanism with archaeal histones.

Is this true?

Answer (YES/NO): NO